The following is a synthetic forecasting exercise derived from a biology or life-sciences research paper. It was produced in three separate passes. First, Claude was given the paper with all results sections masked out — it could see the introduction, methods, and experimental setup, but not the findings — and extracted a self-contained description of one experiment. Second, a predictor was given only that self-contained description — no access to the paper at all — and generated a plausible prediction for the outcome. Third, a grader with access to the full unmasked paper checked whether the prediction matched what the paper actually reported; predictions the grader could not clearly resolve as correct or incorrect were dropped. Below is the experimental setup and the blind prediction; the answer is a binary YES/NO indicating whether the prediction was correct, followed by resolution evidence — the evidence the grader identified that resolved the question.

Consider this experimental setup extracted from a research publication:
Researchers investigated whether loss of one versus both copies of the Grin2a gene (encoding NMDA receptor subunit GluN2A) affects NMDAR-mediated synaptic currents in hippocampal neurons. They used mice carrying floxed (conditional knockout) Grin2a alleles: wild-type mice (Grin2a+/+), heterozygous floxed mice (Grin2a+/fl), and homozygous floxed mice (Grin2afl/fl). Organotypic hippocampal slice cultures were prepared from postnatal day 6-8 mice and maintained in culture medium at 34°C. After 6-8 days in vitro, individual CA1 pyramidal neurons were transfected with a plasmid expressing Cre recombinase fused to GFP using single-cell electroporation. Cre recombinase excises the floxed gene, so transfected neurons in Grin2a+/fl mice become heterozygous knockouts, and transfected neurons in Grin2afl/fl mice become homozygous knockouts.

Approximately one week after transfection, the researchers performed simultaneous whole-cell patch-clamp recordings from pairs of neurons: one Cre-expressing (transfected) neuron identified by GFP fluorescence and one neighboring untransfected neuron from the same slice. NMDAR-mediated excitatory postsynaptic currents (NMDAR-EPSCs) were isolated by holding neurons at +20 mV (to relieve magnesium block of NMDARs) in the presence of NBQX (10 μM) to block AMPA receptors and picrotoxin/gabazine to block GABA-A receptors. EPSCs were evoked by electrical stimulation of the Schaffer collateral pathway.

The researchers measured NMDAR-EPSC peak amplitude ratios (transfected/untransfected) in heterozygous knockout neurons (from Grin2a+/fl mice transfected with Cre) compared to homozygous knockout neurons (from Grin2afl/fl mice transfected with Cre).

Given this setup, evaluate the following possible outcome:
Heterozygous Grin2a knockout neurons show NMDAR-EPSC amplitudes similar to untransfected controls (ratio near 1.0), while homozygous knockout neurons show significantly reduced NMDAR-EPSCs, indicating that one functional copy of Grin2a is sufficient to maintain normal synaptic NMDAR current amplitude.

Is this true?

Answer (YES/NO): YES